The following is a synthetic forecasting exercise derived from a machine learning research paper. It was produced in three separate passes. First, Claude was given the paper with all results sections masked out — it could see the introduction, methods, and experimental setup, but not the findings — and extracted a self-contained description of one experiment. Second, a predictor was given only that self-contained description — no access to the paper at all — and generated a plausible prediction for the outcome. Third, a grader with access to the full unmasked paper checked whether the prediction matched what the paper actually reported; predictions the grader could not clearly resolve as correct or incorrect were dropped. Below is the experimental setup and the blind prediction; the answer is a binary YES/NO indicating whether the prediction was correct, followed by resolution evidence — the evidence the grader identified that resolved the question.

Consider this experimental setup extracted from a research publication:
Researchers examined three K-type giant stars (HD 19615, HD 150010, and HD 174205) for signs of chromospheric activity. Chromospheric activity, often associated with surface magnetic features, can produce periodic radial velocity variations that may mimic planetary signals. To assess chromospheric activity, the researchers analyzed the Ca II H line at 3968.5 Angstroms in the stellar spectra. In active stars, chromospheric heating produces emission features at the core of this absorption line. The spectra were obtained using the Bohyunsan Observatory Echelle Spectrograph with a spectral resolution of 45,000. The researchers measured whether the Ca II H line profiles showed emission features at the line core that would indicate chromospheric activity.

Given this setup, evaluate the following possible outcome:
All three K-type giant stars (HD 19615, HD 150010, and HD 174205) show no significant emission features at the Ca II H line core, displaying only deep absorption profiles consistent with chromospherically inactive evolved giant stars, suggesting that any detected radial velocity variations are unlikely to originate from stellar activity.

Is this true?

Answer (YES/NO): YES